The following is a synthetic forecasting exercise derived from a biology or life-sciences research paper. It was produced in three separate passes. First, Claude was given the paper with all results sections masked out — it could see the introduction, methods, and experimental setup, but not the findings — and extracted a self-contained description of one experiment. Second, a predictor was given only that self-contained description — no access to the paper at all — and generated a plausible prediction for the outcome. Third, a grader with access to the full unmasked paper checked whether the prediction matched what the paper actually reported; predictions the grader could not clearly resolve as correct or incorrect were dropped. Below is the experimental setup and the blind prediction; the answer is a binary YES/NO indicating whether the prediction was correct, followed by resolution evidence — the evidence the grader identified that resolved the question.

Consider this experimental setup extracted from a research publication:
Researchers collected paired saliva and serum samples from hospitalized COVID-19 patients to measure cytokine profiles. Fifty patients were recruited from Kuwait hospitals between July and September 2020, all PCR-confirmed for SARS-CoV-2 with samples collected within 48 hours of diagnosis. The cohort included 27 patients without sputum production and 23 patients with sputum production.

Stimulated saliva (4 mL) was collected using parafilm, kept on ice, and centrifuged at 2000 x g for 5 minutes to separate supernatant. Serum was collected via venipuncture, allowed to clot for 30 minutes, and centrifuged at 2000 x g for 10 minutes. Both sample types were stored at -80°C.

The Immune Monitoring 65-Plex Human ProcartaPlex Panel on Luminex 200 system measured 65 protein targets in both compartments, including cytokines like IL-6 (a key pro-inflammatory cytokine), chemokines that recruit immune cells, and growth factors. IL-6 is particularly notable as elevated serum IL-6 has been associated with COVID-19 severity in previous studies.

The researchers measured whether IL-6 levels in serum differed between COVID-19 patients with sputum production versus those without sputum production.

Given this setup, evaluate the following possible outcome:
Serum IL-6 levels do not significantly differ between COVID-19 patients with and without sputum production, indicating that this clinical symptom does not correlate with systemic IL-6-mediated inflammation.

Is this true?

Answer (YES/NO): YES